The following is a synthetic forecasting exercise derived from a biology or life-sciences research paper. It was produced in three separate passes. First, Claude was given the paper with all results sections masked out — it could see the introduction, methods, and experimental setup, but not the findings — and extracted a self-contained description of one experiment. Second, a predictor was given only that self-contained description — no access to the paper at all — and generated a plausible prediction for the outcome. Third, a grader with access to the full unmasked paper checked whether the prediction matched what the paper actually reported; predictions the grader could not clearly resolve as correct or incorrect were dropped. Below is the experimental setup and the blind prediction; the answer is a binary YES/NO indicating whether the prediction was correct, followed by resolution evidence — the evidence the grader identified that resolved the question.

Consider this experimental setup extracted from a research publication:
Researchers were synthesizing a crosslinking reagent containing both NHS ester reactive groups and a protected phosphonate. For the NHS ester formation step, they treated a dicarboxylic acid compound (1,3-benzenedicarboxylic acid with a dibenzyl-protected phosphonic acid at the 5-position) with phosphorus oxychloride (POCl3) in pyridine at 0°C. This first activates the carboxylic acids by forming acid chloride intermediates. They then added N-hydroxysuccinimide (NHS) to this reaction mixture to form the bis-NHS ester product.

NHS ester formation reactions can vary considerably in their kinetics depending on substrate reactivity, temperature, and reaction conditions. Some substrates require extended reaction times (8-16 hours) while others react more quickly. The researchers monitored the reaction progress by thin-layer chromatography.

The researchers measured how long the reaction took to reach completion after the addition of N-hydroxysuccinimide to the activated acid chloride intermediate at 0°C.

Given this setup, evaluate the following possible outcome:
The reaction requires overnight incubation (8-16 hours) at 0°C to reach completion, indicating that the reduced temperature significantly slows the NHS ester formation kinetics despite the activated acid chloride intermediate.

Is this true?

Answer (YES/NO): NO